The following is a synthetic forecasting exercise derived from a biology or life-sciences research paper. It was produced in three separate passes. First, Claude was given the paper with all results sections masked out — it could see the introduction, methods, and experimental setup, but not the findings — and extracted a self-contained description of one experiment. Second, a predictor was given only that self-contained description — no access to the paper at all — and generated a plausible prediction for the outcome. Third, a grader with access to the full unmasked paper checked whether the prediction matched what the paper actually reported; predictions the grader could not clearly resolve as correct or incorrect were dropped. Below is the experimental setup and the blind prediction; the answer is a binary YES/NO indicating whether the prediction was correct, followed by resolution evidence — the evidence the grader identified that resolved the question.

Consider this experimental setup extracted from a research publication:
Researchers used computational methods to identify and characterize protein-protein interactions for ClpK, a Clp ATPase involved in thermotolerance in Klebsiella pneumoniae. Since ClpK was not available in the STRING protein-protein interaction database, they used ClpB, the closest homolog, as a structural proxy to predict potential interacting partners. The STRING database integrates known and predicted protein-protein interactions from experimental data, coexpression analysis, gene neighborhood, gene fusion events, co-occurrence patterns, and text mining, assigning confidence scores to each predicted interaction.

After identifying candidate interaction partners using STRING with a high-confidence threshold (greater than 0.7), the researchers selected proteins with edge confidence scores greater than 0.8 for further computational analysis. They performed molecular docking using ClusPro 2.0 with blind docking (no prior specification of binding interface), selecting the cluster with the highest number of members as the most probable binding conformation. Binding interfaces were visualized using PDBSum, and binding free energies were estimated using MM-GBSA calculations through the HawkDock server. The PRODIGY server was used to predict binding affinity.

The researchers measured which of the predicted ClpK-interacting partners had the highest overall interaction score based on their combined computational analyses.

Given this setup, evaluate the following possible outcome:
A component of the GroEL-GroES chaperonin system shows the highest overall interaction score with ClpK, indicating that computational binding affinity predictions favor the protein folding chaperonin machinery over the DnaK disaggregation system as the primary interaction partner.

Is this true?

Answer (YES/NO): NO